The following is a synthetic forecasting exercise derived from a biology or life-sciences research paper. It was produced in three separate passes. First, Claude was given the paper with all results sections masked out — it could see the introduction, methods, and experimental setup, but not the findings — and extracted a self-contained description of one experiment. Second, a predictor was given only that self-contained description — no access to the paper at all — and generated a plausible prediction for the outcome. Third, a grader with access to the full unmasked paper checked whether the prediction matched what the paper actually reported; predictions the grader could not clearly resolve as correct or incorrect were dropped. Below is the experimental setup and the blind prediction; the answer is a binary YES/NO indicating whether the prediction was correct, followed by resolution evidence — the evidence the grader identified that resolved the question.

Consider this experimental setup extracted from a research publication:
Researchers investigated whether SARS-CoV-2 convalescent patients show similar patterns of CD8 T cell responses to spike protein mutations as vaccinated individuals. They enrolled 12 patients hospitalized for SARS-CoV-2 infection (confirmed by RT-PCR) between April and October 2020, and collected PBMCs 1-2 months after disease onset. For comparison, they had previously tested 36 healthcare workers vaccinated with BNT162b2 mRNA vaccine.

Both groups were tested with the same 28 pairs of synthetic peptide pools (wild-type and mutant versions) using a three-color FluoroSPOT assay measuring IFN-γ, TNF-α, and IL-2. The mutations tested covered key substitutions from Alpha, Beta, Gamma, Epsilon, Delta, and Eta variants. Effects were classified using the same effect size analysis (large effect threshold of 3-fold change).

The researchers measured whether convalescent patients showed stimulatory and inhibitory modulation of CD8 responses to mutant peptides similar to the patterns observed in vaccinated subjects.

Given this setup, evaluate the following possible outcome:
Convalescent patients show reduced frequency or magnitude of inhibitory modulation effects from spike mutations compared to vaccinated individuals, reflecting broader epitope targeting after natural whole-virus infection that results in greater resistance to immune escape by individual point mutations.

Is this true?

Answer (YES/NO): NO